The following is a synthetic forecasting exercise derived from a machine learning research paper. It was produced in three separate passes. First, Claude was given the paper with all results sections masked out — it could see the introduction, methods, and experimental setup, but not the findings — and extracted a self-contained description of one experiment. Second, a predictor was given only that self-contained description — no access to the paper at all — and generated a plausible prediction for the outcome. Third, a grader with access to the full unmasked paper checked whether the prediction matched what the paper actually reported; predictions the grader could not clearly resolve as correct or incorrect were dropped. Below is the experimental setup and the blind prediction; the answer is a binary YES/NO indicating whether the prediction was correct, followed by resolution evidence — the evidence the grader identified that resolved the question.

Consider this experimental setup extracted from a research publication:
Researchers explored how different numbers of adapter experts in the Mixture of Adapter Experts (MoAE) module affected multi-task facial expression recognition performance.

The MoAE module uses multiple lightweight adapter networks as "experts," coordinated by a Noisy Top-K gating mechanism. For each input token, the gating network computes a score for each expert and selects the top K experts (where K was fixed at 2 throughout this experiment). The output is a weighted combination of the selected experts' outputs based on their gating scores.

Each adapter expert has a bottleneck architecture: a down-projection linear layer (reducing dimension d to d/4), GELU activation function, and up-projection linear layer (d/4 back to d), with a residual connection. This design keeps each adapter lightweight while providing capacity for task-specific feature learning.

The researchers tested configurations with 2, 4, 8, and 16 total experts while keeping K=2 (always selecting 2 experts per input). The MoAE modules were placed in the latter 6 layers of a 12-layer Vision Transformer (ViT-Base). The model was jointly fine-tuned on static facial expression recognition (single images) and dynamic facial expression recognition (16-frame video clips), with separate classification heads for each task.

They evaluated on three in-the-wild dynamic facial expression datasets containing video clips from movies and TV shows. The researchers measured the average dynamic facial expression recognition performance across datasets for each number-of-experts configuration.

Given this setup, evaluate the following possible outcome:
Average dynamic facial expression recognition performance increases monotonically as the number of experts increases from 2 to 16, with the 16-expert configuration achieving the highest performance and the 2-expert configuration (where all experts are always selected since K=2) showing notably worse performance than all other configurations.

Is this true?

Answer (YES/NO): NO